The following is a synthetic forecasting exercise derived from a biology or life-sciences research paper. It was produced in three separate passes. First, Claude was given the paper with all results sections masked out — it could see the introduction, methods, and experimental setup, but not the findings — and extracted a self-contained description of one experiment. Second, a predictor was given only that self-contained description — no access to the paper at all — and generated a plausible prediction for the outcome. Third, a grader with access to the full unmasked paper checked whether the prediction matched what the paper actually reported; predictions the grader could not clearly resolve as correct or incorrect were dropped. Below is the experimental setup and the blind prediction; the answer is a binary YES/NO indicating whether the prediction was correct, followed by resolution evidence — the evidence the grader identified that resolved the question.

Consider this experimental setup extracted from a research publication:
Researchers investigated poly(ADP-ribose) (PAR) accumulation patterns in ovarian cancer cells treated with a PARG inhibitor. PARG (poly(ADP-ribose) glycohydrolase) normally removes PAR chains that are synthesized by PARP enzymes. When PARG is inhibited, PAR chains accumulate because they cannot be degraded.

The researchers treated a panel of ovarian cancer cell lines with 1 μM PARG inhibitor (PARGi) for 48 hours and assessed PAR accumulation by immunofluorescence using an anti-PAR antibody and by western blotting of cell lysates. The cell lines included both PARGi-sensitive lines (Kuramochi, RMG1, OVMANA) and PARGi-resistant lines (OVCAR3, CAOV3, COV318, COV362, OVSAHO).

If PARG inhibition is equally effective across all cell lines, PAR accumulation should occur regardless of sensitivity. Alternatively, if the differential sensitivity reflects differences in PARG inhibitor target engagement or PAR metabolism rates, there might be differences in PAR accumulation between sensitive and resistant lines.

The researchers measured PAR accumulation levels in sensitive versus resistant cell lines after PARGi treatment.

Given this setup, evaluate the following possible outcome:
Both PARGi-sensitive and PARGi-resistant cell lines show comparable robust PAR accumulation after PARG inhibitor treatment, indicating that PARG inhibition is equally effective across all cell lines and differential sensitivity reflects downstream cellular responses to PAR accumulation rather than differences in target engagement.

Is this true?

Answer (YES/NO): YES